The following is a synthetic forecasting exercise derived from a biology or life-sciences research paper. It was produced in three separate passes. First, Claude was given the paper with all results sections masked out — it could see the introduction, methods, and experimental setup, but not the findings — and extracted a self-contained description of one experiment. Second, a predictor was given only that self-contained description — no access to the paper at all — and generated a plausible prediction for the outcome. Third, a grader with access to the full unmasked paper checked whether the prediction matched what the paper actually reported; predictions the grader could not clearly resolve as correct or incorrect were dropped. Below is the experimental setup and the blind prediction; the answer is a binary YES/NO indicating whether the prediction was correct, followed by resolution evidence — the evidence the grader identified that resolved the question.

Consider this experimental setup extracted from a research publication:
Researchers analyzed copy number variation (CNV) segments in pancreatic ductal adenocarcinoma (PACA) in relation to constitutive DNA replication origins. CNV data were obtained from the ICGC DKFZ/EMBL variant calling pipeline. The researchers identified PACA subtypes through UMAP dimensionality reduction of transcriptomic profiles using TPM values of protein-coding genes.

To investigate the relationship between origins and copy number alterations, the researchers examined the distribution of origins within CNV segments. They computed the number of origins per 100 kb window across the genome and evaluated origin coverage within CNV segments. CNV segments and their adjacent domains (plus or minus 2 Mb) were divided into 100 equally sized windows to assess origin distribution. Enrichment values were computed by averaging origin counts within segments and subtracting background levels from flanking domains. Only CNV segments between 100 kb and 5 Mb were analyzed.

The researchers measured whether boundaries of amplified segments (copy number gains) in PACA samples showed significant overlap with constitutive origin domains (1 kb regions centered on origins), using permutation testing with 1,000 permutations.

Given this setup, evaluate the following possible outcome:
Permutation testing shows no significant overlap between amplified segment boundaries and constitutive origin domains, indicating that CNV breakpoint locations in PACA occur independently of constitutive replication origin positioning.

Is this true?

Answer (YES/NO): NO